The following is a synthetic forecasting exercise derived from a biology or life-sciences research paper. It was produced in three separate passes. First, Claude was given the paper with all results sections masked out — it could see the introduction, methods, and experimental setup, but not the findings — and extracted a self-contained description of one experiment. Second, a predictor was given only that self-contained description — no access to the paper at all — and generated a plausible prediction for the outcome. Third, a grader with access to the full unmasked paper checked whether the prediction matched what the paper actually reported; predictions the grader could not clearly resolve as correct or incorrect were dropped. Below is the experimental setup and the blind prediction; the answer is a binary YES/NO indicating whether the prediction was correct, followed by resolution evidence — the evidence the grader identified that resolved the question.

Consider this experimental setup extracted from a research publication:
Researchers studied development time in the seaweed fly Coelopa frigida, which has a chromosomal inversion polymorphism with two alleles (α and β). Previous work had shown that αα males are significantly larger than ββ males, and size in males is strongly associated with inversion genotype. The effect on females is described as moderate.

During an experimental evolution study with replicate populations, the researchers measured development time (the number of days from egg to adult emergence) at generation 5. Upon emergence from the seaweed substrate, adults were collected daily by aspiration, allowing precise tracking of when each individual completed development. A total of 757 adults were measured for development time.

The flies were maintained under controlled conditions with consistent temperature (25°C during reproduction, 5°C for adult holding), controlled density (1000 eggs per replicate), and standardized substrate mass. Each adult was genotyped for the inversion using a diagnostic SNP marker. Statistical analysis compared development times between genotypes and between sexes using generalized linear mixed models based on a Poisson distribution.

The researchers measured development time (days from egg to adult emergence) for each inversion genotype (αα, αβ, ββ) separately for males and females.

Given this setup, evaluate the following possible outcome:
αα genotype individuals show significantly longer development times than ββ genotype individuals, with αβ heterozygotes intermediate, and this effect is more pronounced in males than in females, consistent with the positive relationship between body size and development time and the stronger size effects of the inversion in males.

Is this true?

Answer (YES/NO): YES